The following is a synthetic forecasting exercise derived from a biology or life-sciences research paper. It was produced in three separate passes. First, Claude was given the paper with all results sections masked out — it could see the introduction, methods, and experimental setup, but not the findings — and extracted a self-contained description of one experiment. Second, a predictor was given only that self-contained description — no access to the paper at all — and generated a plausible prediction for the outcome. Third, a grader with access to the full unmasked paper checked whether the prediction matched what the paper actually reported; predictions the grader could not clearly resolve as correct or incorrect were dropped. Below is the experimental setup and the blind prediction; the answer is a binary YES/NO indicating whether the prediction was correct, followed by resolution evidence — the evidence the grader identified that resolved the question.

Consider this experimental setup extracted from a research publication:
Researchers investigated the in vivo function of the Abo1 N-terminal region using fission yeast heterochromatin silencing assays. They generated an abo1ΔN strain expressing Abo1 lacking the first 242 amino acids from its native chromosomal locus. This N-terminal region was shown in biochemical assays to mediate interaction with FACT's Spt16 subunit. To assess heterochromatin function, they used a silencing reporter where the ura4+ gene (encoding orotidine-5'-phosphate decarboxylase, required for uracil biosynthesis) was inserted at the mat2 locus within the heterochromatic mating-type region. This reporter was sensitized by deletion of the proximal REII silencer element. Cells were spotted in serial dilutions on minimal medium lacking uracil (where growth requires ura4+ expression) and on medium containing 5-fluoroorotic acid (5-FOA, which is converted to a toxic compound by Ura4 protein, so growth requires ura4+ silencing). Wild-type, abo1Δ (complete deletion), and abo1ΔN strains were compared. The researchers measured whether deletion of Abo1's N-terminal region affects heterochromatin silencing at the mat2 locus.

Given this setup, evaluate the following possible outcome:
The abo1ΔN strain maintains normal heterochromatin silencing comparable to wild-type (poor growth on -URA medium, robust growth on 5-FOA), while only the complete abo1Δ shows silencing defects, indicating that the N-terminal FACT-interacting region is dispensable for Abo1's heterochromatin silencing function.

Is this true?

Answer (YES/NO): NO